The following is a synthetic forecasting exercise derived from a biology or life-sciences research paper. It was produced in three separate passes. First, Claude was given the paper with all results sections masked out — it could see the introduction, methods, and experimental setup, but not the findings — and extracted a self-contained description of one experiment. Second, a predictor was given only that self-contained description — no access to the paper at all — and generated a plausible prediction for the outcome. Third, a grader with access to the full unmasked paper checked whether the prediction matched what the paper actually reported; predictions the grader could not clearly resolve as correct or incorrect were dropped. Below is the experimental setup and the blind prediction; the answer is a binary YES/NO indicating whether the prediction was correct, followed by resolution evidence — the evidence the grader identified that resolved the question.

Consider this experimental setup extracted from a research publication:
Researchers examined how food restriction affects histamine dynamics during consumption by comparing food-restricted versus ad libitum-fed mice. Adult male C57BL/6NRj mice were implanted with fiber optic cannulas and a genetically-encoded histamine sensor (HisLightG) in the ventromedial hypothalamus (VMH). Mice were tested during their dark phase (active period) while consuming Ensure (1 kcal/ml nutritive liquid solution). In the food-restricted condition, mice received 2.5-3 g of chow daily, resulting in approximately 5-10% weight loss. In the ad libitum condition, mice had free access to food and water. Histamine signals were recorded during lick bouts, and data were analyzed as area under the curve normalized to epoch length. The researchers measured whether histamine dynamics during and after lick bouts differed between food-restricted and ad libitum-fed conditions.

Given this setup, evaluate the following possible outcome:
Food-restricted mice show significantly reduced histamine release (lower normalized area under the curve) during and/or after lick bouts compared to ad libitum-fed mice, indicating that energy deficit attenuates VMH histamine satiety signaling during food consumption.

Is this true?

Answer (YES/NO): NO